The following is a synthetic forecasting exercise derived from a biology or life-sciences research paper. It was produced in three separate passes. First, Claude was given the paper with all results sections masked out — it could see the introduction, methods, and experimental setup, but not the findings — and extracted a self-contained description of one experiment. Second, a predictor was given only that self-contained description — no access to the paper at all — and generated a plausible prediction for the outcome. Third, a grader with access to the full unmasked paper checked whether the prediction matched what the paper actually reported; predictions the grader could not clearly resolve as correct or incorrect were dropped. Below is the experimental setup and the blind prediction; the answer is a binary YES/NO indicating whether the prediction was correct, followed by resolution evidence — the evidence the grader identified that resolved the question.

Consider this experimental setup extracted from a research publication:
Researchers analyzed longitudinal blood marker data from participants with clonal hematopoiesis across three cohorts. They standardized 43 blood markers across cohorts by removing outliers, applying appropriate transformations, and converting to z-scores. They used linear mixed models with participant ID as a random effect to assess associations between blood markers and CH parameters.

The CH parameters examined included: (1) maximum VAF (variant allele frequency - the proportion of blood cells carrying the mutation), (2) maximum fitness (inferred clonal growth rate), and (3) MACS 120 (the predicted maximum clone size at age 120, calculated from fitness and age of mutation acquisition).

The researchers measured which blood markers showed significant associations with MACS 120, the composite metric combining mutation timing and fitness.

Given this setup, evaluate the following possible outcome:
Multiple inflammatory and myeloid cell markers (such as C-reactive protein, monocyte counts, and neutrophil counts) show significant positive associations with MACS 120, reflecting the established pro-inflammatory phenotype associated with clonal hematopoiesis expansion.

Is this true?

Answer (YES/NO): NO